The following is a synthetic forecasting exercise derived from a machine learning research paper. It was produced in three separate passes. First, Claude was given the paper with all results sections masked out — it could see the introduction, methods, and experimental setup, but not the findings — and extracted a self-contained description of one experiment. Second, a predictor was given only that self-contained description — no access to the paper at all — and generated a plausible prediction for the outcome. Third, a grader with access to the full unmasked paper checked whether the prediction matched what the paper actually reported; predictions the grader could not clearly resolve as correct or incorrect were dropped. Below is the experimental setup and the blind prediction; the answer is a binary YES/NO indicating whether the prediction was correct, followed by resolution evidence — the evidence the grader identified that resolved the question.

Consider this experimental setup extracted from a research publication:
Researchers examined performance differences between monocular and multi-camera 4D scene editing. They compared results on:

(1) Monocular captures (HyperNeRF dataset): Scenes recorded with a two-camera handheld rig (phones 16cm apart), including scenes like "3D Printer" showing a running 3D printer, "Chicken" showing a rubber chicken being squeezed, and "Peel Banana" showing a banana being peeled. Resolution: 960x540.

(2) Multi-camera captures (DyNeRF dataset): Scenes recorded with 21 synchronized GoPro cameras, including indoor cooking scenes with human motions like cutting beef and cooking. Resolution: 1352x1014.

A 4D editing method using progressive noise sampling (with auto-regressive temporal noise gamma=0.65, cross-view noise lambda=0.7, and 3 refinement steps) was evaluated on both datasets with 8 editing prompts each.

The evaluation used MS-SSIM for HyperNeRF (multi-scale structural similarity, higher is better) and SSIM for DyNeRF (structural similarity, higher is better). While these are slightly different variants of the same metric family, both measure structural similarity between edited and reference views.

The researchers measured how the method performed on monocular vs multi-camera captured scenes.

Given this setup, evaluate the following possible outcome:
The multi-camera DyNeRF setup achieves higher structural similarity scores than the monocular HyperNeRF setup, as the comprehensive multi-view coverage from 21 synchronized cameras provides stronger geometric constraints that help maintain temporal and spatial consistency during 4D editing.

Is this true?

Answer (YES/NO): NO